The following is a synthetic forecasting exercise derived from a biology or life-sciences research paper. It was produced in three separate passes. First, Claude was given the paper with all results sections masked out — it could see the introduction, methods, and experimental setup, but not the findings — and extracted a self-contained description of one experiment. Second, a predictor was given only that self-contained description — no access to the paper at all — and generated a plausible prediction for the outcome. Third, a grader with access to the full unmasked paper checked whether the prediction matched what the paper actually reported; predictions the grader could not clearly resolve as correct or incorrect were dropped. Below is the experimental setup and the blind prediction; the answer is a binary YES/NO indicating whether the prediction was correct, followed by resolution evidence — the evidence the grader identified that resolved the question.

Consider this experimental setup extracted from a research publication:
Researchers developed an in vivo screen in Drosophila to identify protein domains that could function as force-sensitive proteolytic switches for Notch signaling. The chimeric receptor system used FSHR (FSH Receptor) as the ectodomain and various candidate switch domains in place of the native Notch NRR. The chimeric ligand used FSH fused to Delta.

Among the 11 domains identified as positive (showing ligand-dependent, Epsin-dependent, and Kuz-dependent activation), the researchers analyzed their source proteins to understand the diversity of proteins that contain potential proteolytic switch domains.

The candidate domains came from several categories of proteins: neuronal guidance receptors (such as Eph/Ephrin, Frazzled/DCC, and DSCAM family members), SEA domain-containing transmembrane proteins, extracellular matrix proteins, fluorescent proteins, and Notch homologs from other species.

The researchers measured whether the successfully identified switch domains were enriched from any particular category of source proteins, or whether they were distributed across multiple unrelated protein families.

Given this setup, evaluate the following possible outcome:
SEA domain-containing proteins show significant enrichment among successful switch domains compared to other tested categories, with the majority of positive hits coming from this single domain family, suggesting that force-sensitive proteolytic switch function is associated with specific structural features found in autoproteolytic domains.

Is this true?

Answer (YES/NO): NO